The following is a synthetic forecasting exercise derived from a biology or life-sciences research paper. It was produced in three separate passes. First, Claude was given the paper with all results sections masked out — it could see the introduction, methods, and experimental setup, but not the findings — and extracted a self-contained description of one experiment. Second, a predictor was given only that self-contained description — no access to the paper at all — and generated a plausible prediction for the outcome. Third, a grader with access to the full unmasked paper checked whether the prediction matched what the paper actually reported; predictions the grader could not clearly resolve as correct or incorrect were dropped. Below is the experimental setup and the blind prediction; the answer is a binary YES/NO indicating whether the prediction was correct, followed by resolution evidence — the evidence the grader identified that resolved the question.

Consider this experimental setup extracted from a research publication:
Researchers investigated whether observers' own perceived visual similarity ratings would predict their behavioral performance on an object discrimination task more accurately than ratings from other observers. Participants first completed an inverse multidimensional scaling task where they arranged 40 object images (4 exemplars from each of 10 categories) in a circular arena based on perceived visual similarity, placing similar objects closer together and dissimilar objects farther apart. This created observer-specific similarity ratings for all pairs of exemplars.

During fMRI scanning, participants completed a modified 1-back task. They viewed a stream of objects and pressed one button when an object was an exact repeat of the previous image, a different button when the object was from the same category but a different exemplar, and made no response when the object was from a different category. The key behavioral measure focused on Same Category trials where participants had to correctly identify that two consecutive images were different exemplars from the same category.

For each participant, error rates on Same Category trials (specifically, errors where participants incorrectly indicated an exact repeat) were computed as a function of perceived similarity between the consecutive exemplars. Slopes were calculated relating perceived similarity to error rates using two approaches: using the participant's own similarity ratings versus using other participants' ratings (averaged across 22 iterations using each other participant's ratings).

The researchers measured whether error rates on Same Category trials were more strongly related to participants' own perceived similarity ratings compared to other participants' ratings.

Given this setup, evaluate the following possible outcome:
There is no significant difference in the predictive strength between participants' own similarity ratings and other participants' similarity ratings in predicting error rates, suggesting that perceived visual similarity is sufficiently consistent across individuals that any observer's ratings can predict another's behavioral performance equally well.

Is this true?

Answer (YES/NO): NO